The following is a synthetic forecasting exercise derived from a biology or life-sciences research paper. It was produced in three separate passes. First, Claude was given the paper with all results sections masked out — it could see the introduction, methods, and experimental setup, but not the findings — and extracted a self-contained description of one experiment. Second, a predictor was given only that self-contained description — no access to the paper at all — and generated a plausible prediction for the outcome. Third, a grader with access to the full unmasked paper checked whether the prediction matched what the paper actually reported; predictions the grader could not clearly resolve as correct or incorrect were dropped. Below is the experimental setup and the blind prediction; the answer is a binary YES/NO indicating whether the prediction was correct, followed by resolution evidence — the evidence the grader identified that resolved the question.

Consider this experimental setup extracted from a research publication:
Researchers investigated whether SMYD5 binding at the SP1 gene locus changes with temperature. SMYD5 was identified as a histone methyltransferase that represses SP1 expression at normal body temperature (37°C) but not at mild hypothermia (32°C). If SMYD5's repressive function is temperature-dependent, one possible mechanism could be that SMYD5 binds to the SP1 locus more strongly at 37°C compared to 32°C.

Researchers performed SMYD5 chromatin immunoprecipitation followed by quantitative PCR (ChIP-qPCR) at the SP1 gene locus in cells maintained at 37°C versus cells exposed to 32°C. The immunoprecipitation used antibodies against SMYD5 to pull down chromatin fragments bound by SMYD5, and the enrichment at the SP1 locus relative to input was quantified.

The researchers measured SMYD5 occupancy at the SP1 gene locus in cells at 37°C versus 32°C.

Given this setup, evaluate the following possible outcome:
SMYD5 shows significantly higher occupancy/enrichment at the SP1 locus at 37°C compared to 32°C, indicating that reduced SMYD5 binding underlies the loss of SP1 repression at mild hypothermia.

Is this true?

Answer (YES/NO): YES